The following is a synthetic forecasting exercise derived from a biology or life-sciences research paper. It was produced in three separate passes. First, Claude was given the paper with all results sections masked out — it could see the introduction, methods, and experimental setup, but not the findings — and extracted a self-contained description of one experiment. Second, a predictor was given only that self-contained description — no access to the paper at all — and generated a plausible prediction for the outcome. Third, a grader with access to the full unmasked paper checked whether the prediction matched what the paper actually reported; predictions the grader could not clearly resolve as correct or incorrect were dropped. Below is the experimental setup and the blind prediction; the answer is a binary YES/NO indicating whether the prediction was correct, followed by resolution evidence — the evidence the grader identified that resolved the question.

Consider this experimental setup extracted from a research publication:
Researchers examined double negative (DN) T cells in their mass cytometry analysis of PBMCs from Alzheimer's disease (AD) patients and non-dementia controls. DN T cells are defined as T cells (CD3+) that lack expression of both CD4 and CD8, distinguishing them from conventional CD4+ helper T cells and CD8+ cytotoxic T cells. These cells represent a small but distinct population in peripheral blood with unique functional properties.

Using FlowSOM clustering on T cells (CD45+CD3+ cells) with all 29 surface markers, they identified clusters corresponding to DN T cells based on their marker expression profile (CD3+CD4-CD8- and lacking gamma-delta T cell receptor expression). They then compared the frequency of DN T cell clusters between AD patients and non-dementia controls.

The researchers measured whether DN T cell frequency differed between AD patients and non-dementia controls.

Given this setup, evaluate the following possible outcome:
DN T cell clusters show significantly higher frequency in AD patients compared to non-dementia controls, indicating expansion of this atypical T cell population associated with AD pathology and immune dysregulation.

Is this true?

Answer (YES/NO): NO